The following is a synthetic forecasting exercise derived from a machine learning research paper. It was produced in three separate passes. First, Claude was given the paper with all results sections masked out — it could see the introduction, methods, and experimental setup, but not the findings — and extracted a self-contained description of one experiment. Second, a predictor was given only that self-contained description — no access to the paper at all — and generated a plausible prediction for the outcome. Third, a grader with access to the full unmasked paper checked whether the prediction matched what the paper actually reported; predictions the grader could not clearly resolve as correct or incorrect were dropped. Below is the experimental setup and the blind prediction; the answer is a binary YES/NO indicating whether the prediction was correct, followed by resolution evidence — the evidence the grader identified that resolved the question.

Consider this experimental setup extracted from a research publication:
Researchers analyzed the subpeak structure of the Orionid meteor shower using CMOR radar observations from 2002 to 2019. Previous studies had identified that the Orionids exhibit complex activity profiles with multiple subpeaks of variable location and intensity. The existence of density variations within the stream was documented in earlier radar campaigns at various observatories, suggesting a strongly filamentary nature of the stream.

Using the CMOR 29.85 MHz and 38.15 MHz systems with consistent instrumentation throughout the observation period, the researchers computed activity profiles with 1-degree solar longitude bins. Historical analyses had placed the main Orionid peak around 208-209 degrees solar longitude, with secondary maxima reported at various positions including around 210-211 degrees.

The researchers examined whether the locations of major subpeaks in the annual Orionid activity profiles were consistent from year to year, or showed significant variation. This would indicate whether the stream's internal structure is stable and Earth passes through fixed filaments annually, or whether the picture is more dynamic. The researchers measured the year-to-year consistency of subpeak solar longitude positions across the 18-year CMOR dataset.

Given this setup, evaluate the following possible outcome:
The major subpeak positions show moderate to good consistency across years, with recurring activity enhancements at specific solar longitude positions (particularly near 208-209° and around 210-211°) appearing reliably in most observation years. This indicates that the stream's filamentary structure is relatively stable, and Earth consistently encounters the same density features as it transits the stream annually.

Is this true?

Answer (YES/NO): YES